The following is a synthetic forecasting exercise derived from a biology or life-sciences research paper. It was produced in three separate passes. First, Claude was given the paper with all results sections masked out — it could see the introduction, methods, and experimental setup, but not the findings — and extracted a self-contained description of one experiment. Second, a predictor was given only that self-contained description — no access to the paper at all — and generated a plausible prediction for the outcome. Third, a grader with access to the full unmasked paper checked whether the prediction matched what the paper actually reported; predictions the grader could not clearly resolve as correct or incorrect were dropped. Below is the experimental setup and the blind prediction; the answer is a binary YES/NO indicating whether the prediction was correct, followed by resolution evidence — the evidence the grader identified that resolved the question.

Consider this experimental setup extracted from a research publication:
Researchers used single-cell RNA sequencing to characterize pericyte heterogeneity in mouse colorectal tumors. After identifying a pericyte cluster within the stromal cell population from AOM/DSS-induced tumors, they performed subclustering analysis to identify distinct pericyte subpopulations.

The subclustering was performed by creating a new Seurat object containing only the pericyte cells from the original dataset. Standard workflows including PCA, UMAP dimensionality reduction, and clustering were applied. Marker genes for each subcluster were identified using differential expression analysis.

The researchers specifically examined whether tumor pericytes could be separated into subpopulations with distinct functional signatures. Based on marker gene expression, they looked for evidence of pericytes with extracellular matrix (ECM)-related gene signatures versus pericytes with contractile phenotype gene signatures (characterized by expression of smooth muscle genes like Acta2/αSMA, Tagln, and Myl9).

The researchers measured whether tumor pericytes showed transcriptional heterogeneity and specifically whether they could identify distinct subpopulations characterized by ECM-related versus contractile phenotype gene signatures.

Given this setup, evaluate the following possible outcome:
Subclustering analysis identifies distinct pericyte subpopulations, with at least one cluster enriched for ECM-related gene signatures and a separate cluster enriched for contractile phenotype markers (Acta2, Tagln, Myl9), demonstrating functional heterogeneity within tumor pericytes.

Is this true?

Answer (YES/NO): YES